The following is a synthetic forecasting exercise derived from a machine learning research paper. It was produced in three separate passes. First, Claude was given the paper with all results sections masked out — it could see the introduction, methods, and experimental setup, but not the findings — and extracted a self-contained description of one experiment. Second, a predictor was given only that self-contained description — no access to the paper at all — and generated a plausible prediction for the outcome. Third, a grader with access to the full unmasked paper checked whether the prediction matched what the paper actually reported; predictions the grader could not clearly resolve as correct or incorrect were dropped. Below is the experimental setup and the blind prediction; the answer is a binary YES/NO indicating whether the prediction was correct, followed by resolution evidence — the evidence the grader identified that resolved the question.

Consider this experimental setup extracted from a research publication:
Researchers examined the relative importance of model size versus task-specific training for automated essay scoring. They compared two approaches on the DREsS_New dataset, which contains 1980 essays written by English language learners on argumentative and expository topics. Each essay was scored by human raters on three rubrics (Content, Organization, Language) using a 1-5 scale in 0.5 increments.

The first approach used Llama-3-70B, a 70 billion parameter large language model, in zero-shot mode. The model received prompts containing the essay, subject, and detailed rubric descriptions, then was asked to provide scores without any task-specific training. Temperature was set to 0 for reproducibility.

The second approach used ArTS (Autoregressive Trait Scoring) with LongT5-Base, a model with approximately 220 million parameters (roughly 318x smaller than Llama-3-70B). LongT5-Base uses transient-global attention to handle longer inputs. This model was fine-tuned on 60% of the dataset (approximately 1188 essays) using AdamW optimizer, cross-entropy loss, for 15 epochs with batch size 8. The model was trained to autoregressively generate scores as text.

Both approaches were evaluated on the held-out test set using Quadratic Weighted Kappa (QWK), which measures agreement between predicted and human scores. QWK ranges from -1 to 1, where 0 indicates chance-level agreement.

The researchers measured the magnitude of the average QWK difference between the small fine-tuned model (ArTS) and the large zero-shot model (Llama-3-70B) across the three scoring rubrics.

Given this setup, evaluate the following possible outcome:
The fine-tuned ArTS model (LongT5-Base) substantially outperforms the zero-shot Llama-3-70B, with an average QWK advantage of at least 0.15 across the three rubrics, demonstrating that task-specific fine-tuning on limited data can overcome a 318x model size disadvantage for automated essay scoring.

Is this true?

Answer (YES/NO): YES